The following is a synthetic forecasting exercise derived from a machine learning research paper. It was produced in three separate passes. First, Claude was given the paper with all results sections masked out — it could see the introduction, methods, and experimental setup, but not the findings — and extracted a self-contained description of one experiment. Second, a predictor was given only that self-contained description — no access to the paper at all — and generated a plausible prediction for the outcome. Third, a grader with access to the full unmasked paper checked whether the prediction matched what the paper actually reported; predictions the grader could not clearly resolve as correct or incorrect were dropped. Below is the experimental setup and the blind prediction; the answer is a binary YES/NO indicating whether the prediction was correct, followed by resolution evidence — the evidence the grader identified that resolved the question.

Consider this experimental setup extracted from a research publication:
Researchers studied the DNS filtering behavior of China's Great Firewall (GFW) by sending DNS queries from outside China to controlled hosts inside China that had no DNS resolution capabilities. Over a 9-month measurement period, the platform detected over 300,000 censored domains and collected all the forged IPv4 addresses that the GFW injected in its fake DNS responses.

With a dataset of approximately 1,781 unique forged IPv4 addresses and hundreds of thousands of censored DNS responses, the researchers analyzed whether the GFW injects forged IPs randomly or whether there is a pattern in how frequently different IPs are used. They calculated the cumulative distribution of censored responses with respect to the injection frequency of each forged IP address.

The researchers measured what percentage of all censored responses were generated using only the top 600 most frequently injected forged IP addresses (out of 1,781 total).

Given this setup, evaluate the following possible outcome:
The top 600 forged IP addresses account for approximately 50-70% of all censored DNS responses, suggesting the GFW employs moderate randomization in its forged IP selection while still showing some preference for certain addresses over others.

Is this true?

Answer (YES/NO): NO